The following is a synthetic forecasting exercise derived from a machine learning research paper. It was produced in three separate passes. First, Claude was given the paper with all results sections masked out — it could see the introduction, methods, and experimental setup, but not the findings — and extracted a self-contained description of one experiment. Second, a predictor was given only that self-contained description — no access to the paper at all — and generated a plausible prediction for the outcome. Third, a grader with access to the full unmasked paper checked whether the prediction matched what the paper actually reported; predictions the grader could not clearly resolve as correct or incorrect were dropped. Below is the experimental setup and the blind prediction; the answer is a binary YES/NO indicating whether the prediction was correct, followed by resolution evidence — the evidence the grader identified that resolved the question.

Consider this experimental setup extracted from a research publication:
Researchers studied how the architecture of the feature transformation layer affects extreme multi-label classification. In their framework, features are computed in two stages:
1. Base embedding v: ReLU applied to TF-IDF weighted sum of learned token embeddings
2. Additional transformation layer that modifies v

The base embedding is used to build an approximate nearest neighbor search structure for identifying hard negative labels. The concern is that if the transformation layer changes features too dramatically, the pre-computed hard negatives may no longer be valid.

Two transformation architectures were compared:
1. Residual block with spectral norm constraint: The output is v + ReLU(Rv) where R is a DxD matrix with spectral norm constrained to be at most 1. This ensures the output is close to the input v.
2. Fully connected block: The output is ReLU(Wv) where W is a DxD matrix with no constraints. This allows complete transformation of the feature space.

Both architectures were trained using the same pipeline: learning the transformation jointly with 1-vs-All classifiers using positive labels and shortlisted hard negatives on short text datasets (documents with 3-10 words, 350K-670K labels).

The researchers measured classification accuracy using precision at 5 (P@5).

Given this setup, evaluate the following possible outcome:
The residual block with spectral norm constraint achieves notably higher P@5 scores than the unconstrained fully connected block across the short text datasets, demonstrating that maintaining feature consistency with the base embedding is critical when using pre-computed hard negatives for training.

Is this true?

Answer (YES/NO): YES